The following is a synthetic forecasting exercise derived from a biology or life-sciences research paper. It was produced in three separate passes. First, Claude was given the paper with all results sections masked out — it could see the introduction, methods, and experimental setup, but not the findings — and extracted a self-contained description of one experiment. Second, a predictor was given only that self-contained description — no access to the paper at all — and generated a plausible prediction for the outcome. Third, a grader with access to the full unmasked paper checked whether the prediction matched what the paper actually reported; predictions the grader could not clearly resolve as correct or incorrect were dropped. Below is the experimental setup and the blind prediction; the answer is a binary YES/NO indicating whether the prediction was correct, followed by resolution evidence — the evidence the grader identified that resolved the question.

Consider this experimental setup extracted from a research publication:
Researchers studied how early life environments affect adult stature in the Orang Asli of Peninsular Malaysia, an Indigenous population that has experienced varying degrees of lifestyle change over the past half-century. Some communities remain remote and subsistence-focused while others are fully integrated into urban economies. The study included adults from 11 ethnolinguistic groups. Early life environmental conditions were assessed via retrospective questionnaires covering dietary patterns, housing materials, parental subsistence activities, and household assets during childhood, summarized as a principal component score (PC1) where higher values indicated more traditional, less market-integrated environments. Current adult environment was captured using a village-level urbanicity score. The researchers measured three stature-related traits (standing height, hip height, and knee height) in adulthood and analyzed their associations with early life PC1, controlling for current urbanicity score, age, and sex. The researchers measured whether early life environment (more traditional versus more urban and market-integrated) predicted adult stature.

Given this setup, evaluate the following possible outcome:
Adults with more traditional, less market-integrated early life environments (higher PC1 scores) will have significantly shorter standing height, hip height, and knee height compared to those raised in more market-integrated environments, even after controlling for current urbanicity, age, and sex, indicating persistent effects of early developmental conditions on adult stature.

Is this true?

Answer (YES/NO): YES